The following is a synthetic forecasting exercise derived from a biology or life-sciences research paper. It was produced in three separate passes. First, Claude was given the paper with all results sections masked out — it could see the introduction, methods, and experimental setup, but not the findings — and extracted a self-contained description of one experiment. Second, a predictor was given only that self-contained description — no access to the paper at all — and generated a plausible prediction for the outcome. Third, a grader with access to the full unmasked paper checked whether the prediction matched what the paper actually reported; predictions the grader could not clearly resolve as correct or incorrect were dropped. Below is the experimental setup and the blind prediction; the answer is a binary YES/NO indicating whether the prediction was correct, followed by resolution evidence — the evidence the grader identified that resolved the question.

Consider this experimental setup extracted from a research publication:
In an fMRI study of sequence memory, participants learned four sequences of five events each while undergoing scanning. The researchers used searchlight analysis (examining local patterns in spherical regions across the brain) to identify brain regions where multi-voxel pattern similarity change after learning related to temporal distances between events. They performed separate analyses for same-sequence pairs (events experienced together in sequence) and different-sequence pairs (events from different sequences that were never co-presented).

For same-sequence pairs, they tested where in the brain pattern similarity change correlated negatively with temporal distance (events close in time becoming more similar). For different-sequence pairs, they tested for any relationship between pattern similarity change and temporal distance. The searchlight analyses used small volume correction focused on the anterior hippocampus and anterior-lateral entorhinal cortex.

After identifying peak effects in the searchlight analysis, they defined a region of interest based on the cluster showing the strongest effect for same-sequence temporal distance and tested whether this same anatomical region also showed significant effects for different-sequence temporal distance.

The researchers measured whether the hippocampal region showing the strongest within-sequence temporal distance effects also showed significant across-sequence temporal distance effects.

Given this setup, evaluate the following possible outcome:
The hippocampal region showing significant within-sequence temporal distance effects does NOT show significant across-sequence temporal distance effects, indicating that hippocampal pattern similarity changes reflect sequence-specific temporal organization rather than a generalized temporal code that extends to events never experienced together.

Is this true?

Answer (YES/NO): NO